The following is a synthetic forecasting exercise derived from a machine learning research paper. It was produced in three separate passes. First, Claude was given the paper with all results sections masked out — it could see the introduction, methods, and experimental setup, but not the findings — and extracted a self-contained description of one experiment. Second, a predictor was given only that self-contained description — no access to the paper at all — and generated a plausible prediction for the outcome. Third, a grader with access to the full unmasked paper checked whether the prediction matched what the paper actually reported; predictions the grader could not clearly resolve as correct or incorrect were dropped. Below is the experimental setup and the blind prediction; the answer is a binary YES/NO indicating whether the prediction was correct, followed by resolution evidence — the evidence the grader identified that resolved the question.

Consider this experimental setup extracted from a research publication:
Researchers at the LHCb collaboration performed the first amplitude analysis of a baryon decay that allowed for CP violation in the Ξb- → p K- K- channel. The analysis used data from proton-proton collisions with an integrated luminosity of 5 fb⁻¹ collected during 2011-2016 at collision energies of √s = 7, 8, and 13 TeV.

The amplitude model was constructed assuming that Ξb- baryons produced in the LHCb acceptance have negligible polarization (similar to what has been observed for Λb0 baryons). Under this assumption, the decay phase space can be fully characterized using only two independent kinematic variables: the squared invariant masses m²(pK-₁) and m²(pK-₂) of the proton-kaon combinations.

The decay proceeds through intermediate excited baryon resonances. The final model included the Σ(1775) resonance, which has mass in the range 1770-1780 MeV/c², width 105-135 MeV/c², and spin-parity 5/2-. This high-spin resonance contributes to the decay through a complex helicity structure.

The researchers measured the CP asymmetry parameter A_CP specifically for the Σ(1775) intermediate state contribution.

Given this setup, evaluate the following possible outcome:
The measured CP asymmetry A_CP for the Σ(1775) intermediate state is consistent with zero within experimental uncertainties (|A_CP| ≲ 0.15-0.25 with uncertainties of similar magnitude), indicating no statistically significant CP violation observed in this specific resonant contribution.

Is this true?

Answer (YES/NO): NO